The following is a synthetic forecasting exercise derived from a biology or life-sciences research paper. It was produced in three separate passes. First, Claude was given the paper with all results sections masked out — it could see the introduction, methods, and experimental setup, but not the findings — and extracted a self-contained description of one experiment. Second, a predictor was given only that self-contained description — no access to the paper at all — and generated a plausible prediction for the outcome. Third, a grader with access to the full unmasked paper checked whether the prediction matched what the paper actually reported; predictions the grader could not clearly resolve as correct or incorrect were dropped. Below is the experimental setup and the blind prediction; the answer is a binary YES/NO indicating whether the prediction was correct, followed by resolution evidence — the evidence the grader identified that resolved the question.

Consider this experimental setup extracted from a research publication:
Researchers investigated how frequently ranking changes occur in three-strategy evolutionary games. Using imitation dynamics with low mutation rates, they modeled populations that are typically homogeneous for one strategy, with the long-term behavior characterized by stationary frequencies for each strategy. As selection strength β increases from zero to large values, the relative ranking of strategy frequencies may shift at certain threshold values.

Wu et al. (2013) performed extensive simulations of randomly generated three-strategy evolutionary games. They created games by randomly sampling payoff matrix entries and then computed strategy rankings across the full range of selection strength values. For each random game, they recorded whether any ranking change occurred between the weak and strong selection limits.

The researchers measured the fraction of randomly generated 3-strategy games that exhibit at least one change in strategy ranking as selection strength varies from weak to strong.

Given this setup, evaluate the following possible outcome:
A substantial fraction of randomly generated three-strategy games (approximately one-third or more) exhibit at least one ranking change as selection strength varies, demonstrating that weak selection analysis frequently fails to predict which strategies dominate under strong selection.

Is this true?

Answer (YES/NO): YES